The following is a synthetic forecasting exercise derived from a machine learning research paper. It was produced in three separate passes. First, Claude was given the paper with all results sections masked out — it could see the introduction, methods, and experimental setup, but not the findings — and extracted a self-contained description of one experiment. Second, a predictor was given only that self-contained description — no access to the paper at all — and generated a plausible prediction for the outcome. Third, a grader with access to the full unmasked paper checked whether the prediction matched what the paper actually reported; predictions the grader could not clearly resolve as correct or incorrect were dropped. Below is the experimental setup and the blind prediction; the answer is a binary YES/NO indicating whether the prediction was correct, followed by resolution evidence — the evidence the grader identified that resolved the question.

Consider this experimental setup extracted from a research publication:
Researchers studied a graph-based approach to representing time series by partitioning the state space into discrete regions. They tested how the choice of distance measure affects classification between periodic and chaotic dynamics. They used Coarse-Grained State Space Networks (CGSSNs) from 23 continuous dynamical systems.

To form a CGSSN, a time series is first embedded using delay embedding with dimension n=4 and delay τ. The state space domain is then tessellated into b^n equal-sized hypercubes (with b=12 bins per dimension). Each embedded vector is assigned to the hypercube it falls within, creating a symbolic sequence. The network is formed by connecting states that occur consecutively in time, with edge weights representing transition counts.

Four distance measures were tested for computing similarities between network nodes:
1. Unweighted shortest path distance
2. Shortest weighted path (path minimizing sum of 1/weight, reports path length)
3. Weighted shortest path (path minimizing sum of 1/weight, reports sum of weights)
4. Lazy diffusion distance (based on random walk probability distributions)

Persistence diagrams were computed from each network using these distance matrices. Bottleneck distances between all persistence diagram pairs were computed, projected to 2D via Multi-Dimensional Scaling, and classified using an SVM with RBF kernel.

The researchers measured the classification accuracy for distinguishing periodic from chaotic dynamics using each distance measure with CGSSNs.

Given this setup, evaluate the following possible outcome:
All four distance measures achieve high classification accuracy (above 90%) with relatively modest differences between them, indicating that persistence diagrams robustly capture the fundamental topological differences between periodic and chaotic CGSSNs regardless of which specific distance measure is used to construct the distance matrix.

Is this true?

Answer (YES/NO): YES